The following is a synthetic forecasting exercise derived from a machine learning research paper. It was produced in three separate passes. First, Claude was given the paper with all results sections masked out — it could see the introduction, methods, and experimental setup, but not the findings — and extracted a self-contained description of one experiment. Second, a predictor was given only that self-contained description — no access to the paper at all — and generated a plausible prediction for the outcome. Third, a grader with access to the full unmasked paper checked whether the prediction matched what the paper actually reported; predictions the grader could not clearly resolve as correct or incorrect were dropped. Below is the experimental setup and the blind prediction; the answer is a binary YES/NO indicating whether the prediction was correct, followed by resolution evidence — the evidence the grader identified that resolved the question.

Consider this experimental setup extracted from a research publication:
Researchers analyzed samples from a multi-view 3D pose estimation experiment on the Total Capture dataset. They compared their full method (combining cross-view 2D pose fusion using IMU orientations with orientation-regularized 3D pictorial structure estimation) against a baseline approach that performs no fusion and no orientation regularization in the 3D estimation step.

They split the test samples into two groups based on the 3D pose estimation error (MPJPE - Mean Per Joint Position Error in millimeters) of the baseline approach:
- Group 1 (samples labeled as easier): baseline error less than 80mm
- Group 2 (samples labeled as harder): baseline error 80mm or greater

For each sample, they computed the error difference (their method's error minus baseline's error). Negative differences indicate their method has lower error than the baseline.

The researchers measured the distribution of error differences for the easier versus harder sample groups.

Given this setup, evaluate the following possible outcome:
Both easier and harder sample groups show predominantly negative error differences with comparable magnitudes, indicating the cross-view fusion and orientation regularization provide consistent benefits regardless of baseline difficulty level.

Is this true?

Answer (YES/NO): NO